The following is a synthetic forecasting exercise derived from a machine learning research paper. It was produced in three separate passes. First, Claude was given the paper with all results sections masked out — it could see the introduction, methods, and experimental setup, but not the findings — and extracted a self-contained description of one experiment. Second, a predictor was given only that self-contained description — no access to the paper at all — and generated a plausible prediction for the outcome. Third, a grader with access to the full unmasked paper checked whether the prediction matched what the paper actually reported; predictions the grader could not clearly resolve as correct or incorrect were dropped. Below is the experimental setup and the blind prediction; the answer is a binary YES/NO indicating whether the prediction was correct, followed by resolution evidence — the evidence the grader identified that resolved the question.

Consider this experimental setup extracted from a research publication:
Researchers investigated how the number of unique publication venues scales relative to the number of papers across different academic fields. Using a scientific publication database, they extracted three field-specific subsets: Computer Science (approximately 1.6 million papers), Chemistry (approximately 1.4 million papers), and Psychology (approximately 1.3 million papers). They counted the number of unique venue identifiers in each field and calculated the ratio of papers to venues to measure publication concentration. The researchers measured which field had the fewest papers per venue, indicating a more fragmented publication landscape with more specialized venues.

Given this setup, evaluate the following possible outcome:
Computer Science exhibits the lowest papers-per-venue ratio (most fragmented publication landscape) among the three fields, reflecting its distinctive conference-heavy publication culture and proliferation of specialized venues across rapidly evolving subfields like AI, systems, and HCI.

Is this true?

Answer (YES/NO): NO